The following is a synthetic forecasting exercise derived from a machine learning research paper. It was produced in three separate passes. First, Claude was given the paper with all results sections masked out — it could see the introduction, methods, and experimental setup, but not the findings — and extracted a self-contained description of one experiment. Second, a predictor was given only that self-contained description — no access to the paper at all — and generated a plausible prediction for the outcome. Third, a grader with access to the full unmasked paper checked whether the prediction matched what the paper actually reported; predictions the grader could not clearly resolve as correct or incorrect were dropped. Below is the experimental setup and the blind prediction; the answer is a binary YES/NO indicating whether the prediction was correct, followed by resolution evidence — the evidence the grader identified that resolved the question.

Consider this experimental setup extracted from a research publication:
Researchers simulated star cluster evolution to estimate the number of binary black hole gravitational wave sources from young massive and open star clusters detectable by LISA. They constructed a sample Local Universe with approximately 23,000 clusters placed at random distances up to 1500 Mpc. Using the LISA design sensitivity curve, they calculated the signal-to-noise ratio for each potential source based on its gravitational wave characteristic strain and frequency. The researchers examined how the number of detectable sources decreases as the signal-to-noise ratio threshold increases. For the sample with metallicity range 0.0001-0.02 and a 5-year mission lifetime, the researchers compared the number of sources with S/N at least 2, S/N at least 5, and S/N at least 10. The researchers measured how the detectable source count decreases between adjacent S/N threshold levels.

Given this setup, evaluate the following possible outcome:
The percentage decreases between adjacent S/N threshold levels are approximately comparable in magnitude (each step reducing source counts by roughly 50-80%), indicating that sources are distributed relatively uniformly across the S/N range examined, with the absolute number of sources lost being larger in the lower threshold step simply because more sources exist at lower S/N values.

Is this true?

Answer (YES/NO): NO